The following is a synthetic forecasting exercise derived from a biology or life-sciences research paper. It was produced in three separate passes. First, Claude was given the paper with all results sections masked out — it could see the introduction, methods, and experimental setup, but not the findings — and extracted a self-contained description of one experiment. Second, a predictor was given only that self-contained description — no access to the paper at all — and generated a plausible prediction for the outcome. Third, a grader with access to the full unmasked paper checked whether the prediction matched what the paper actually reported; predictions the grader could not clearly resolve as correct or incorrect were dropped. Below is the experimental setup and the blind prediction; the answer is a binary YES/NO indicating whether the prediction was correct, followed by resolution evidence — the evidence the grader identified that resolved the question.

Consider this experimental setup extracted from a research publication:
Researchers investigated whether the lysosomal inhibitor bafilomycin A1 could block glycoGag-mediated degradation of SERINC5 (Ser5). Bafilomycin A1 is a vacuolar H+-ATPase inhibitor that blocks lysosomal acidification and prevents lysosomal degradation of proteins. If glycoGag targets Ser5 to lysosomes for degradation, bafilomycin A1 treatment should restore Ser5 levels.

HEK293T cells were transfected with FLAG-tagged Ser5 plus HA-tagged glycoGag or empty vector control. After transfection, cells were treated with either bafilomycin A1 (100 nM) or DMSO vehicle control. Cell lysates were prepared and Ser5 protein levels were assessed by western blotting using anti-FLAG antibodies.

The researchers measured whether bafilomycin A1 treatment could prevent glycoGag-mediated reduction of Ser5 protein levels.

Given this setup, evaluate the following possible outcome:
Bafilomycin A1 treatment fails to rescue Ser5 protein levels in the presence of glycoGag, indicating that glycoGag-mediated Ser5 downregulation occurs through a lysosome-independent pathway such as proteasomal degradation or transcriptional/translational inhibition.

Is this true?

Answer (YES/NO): NO